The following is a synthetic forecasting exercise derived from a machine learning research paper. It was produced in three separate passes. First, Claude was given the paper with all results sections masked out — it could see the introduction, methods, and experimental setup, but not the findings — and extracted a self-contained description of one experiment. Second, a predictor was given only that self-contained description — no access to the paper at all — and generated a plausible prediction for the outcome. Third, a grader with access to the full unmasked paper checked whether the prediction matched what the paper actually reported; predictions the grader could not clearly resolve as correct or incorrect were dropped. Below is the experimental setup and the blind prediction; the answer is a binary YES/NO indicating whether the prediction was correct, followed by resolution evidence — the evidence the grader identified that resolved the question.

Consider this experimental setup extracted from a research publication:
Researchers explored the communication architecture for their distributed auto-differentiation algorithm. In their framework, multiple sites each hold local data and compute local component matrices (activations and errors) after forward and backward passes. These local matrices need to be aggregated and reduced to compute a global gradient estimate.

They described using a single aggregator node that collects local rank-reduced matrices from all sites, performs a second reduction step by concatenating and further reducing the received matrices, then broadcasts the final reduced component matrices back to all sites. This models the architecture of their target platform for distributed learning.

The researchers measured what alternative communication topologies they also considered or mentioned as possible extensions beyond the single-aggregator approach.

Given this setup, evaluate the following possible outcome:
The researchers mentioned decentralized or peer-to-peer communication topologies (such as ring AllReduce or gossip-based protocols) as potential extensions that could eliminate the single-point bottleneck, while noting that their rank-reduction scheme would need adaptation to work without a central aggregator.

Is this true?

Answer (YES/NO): NO